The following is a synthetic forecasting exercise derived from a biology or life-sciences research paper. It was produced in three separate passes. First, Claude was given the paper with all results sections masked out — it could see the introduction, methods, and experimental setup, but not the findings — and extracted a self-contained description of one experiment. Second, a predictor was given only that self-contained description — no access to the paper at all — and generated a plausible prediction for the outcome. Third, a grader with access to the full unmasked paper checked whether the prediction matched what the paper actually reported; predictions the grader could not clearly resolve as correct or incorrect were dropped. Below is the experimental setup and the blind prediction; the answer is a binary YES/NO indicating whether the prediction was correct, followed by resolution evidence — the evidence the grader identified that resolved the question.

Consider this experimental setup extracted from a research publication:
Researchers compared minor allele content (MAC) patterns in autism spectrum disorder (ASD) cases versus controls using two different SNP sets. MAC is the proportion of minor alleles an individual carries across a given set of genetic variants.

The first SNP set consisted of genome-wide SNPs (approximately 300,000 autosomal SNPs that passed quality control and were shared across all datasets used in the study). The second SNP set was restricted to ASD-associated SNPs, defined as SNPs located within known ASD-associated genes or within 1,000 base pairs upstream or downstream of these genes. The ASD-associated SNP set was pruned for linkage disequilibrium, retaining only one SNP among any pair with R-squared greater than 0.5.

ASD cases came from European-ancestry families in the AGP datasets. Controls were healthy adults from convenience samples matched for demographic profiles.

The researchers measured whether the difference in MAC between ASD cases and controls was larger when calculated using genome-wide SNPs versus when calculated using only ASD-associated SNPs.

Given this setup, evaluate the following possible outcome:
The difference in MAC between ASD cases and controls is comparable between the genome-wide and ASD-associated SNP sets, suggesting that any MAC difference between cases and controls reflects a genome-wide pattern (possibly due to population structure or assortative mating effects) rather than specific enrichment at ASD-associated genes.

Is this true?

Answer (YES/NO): NO